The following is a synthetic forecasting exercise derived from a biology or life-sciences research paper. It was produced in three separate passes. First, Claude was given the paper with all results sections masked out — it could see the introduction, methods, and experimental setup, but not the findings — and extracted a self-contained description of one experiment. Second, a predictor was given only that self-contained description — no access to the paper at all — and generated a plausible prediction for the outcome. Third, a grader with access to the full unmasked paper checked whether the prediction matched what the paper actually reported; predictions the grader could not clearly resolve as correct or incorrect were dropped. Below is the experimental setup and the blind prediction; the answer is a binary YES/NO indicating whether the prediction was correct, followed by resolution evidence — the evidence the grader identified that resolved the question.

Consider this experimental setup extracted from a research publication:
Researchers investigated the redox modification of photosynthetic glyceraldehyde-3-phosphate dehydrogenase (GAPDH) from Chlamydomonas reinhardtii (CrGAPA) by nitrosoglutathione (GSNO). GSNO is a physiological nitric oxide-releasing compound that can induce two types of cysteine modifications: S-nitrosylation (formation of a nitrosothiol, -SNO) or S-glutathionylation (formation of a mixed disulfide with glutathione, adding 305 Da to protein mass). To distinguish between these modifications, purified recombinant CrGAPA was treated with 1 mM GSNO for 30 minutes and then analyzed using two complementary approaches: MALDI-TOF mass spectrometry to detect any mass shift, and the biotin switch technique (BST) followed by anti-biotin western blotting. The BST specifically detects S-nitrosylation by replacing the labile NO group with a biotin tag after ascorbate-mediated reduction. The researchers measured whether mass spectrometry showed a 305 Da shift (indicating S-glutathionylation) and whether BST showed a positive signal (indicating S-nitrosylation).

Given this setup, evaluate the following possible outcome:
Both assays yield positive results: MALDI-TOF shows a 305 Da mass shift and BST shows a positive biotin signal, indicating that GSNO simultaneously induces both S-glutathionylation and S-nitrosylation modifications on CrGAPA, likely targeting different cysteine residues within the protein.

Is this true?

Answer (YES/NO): NO